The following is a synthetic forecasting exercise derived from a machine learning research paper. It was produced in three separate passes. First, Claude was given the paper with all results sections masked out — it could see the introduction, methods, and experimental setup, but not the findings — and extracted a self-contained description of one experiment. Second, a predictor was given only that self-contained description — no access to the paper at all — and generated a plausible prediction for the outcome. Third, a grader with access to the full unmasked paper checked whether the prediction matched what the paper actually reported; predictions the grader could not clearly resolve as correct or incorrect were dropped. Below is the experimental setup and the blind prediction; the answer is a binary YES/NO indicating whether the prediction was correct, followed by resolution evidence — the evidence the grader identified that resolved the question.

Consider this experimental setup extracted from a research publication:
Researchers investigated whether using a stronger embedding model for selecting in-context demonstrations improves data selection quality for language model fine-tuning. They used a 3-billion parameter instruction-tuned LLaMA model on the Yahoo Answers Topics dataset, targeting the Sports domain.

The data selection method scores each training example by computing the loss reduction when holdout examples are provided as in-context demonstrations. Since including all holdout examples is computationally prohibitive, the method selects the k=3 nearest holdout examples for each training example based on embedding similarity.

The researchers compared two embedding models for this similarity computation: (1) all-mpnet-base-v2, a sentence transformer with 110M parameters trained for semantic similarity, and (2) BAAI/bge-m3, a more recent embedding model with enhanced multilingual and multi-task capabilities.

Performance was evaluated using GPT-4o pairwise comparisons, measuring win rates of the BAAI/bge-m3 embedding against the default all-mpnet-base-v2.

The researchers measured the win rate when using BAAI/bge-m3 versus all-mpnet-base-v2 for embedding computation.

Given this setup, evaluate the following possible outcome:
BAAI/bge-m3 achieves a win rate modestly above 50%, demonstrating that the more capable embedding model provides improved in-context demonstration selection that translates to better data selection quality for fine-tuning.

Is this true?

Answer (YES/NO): YES